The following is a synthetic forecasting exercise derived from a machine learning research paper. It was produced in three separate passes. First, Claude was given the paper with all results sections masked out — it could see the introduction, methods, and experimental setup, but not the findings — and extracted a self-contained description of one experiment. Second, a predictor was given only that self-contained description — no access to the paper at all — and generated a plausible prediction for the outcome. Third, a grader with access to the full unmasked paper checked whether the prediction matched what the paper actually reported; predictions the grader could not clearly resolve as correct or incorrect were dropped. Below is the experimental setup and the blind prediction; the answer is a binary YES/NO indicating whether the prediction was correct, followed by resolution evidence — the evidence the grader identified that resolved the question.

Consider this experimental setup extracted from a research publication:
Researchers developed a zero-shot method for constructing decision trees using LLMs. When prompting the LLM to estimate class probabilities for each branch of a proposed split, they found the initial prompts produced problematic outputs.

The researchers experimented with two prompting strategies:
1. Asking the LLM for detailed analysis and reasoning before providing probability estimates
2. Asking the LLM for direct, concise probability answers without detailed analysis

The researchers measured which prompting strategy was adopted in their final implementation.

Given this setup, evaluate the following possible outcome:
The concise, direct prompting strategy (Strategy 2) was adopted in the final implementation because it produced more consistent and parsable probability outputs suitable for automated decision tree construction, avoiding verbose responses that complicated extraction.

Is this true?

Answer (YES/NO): NO